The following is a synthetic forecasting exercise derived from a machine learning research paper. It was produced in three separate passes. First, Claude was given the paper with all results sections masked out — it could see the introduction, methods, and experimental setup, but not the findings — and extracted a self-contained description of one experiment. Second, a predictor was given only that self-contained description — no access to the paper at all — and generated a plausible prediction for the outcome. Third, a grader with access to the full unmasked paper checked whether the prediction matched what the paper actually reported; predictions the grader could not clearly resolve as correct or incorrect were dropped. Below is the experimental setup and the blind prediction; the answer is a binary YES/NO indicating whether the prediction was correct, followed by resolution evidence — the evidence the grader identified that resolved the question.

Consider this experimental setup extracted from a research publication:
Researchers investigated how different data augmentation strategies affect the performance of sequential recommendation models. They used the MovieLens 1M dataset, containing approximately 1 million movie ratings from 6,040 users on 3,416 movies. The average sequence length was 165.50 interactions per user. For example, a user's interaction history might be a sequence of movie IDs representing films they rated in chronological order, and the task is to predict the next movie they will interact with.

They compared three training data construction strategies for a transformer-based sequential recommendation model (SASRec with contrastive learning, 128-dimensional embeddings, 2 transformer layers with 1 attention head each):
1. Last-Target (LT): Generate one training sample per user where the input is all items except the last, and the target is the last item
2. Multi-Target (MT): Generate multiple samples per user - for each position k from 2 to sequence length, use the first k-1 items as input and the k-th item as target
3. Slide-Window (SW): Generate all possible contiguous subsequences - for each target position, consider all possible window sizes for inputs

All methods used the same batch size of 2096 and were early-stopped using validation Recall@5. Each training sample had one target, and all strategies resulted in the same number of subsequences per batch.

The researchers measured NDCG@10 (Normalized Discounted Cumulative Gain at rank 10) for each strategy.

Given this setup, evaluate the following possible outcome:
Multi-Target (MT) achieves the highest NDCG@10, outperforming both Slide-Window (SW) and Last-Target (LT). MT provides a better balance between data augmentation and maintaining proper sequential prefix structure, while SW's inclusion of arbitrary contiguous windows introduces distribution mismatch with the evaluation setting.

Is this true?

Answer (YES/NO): YES